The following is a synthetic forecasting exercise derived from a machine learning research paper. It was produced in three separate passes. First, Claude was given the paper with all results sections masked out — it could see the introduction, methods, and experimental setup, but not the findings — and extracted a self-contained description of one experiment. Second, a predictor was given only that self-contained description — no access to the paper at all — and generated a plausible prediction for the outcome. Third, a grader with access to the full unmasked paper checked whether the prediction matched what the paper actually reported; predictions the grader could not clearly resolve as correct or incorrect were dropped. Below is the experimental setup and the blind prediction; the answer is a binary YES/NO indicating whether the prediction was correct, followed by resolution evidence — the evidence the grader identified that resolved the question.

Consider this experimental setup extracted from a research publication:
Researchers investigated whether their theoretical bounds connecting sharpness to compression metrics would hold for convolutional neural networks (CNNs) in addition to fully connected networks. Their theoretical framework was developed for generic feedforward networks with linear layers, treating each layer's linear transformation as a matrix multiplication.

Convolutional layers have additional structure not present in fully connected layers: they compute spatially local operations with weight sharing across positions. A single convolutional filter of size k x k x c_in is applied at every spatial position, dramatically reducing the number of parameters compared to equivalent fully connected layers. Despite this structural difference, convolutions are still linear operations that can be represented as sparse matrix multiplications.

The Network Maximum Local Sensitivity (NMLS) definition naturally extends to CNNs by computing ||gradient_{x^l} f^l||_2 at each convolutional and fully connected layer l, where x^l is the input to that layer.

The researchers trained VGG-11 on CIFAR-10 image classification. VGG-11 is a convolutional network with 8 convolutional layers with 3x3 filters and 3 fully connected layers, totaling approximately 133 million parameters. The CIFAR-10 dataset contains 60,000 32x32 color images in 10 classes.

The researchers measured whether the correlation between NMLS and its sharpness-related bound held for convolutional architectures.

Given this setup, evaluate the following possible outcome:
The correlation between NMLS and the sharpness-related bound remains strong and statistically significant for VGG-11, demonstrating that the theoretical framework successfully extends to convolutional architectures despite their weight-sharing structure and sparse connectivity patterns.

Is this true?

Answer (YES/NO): YES